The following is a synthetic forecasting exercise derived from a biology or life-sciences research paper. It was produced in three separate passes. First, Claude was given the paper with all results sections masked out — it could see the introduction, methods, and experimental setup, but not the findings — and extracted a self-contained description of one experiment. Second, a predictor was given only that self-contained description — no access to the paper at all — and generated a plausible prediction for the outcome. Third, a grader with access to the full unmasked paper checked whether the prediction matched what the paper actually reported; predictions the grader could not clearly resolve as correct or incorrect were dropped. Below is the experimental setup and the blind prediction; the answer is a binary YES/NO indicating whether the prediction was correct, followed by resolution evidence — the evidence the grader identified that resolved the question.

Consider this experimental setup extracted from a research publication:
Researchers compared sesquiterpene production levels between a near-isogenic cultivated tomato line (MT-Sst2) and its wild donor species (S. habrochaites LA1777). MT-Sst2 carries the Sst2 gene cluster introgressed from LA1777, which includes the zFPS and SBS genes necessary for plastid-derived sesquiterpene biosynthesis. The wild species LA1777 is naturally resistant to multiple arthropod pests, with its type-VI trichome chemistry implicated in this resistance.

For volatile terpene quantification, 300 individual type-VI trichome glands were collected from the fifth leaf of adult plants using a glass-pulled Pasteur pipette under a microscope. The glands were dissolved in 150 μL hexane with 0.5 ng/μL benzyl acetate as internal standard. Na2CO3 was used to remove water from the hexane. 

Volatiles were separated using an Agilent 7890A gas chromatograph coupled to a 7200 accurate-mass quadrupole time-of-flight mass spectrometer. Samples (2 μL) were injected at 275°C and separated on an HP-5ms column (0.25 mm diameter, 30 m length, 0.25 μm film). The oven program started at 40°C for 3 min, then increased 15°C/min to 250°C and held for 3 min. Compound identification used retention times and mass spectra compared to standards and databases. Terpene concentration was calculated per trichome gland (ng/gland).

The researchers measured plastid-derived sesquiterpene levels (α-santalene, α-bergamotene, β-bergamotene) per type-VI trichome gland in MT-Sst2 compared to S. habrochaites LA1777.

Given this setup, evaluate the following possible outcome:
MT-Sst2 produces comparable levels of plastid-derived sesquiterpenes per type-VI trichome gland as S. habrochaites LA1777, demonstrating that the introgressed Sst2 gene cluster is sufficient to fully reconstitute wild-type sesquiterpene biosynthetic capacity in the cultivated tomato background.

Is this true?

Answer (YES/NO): NO